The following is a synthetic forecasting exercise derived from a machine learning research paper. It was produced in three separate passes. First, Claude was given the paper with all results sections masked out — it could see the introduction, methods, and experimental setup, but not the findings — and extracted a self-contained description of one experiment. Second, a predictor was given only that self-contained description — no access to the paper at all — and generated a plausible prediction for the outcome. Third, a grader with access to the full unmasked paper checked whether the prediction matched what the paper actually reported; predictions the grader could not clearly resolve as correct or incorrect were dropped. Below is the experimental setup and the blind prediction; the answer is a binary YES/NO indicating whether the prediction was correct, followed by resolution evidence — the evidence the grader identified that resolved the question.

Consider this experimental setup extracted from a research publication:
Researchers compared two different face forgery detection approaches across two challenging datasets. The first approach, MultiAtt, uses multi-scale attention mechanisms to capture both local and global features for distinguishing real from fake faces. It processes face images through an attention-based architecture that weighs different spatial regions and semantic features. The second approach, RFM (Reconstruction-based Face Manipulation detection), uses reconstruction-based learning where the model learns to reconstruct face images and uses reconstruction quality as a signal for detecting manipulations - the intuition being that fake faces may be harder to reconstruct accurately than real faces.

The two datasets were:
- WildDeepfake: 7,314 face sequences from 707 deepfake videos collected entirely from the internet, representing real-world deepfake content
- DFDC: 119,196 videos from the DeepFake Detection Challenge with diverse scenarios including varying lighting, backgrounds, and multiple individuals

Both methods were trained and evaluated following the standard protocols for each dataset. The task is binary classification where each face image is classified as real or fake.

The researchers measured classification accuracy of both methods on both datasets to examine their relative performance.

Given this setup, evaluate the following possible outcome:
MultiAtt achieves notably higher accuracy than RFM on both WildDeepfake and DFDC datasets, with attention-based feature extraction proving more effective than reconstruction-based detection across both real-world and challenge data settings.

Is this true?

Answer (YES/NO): NO